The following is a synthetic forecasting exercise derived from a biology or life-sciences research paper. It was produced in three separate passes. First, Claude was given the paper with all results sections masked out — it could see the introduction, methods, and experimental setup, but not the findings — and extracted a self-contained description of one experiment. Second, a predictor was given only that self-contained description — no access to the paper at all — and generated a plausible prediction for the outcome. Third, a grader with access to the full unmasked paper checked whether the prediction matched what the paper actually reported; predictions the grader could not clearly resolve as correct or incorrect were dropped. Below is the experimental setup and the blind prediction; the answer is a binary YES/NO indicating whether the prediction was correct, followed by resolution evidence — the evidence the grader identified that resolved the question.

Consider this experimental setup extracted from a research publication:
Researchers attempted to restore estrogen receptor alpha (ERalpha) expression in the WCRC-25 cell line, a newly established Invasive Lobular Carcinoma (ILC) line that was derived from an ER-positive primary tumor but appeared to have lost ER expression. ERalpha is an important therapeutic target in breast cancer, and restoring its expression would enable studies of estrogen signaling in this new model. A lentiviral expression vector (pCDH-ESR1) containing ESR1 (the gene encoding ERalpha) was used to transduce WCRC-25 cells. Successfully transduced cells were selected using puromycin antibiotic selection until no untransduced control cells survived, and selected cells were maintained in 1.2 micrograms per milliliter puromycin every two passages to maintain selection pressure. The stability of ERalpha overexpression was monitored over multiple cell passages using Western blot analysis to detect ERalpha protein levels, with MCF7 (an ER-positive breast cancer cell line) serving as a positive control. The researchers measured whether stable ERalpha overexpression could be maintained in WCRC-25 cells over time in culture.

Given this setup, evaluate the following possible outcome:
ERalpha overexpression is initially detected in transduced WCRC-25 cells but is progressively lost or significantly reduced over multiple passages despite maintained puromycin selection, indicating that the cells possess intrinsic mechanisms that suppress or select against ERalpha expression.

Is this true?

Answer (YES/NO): YES